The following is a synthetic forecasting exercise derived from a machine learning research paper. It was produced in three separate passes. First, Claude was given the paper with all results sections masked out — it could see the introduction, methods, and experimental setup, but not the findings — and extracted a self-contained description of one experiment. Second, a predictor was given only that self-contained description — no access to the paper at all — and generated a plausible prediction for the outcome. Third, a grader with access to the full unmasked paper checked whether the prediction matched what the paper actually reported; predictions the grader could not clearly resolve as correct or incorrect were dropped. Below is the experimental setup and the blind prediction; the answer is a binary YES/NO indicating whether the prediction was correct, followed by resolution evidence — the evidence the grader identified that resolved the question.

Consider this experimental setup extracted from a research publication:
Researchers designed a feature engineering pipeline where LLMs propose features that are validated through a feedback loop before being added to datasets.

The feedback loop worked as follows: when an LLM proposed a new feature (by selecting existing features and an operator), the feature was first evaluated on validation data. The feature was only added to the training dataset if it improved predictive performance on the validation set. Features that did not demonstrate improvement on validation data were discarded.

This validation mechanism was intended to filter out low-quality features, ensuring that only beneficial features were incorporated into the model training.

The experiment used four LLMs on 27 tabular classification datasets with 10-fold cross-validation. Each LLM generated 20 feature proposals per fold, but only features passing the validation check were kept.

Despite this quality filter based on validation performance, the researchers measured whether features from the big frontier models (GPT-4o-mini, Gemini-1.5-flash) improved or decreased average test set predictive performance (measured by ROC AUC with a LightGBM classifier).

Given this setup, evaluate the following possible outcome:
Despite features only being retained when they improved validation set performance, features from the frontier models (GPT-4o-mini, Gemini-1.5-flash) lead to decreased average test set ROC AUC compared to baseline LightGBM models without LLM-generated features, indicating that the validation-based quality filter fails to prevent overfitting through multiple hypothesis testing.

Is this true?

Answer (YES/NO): YES